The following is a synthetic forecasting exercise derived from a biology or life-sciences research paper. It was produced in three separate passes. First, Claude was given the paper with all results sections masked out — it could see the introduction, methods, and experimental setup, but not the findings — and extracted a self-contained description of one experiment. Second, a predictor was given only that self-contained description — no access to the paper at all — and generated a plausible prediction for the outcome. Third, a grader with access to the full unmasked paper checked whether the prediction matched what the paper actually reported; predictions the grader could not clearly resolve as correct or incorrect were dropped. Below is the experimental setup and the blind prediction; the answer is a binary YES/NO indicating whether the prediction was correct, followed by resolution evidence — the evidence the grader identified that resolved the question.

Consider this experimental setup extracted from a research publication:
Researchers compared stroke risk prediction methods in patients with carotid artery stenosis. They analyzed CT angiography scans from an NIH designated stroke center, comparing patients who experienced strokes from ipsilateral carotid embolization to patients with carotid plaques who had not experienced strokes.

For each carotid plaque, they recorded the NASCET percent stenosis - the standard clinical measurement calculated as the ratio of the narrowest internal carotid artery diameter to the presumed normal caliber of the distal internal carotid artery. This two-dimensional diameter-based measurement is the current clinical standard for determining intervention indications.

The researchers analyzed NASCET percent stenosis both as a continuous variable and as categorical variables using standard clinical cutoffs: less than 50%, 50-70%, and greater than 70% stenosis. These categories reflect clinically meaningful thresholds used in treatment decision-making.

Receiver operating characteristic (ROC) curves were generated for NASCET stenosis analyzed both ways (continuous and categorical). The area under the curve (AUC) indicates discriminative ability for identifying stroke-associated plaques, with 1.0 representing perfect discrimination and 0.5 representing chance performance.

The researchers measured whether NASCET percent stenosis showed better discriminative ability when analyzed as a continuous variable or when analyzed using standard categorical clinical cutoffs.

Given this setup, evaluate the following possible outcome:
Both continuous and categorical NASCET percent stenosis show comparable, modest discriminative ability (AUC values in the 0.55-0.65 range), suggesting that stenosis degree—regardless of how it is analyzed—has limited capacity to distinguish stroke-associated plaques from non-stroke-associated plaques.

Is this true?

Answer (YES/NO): NO